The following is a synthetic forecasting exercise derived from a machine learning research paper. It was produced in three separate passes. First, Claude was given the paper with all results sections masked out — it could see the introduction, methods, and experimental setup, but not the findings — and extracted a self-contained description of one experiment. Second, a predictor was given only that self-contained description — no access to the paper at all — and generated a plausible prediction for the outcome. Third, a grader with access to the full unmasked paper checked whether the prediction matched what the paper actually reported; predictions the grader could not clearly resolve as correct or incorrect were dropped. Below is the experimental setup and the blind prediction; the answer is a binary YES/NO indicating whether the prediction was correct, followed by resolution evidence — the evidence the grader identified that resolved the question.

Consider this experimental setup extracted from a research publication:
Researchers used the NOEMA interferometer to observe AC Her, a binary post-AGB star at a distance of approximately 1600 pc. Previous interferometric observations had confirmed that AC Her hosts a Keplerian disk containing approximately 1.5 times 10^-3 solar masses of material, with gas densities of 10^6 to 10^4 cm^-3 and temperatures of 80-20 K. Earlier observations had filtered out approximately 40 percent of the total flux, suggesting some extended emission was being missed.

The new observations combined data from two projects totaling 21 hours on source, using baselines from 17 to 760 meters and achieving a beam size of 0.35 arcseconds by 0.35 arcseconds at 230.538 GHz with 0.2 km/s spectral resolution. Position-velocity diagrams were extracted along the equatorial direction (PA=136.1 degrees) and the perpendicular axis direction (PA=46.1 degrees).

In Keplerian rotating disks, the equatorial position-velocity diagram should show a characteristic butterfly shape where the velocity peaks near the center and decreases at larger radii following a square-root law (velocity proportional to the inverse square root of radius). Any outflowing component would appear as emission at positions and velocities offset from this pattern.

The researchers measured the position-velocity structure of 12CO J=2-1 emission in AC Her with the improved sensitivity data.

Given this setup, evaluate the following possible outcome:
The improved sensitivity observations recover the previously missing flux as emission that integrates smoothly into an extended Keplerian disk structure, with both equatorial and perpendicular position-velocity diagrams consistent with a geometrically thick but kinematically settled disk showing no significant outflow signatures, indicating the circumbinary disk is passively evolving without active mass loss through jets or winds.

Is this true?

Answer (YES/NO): NO